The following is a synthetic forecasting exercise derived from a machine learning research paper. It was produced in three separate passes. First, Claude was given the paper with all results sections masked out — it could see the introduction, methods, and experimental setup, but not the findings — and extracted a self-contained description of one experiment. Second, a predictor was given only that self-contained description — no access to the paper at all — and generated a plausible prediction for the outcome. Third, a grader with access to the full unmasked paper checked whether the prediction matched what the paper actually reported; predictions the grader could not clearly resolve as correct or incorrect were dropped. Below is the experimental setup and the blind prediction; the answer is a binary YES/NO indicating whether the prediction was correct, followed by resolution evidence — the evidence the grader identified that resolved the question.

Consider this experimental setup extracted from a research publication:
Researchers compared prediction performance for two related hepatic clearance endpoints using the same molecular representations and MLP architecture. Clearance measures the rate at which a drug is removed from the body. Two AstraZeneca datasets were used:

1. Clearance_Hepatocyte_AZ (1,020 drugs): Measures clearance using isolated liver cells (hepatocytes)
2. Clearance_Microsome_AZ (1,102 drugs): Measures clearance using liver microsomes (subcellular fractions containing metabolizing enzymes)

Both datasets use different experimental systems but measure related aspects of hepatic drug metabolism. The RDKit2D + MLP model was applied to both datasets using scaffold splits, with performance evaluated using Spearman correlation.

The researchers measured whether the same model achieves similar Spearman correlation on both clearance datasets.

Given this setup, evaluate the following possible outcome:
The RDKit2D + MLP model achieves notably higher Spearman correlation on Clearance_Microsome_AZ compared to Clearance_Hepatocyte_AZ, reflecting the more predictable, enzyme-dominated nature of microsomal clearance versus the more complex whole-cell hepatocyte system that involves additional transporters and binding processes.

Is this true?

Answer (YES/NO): YES